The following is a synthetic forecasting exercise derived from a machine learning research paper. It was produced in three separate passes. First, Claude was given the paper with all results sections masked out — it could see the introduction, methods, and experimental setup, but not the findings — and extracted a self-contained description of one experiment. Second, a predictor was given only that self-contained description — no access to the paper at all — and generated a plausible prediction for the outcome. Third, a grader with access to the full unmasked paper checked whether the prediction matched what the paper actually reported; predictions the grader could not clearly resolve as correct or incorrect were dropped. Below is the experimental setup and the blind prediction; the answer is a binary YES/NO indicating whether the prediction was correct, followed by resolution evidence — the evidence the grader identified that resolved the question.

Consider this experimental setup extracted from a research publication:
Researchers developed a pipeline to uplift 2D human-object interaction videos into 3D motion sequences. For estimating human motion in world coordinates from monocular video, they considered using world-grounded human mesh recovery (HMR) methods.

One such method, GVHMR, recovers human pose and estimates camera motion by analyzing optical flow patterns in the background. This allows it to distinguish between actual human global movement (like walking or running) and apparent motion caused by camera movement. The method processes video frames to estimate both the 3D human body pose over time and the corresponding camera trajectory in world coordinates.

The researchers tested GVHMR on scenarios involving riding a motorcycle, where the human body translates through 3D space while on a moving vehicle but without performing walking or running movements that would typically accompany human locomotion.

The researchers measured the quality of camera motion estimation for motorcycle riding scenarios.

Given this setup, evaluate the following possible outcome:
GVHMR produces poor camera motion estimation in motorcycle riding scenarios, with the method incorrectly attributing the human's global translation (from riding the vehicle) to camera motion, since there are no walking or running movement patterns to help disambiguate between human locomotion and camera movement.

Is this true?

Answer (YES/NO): NO